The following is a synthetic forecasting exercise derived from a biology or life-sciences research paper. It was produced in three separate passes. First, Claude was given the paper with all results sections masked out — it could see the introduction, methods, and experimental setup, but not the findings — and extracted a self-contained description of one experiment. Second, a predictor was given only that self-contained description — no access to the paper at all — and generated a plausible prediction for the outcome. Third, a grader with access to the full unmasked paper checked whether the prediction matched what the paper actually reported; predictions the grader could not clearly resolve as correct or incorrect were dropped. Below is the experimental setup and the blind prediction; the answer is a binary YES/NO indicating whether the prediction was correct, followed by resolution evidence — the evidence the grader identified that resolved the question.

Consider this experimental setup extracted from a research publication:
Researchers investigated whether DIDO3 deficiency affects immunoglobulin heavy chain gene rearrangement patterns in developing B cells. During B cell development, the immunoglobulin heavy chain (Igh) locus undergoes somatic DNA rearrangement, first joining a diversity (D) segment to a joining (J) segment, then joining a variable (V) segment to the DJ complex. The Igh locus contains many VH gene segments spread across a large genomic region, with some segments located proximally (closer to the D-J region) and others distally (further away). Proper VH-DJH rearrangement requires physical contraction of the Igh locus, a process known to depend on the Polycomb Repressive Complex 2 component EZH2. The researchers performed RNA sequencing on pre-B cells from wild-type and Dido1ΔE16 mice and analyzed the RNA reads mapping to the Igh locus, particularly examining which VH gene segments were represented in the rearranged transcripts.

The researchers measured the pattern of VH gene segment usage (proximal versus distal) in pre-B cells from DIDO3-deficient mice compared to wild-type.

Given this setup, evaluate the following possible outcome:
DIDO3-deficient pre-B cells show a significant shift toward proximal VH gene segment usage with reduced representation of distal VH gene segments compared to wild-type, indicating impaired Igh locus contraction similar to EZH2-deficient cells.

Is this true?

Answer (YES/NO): YES